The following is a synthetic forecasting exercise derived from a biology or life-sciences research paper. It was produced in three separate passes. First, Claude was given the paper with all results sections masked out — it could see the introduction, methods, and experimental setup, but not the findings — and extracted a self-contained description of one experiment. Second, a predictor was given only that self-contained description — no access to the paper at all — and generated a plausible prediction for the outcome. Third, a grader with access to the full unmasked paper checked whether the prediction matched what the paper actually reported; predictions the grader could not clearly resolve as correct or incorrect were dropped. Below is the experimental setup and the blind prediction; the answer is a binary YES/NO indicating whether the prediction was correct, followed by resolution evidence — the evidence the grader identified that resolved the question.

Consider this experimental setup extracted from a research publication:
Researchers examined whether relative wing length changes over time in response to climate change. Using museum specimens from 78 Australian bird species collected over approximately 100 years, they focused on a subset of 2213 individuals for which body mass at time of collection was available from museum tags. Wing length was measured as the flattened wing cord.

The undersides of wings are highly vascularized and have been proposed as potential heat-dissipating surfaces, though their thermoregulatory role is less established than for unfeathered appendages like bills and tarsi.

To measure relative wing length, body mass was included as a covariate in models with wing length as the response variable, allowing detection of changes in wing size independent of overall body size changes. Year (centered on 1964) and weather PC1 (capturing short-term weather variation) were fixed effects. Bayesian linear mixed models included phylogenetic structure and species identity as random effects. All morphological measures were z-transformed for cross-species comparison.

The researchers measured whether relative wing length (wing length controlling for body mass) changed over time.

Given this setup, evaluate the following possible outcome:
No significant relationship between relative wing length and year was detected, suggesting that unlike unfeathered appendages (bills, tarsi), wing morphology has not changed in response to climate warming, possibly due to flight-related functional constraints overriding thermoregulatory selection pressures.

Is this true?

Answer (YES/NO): NO